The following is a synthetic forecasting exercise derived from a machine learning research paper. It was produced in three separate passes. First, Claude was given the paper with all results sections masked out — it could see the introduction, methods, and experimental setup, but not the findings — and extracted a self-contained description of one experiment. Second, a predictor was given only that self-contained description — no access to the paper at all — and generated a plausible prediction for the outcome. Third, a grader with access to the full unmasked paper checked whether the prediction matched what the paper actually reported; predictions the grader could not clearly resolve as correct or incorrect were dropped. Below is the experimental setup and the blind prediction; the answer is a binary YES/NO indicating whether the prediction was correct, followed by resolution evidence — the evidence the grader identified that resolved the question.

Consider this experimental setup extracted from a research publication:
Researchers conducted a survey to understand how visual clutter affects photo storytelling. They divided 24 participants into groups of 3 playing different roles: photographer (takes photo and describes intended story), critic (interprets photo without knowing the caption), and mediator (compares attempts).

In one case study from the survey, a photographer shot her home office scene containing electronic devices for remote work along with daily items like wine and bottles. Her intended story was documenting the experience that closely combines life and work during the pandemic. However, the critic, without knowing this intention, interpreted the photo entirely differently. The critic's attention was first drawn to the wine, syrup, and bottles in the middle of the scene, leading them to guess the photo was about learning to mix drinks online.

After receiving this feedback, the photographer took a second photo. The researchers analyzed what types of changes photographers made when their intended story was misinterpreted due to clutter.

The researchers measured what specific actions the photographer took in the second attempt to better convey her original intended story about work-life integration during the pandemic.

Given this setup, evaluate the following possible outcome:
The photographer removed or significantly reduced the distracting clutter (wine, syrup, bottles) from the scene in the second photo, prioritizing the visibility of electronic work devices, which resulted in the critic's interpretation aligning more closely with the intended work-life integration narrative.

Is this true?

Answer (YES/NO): NO